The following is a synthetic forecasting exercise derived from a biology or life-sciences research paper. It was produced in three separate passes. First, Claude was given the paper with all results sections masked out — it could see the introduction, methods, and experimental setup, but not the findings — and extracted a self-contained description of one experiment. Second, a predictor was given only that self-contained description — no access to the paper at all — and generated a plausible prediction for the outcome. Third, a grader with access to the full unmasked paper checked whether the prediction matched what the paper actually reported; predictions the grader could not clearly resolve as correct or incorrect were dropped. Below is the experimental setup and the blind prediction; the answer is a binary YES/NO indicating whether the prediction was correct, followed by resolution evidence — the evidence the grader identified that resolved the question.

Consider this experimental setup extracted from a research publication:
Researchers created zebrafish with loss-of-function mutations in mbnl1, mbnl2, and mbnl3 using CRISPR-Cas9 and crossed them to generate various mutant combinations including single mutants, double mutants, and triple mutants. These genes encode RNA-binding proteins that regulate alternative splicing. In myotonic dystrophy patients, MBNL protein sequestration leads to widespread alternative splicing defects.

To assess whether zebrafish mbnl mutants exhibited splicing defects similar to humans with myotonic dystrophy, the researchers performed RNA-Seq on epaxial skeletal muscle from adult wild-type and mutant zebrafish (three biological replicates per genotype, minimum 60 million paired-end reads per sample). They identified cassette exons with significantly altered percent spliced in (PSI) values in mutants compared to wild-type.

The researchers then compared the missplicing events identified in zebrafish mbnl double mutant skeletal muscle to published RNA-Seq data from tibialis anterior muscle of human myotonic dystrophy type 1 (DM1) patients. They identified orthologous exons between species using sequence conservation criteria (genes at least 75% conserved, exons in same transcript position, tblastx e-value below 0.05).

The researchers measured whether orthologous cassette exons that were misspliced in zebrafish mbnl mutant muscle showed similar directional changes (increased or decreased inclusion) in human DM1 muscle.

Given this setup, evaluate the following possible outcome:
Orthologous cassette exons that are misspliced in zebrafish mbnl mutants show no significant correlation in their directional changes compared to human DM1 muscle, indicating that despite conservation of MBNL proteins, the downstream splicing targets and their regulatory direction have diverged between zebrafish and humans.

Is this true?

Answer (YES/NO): NO